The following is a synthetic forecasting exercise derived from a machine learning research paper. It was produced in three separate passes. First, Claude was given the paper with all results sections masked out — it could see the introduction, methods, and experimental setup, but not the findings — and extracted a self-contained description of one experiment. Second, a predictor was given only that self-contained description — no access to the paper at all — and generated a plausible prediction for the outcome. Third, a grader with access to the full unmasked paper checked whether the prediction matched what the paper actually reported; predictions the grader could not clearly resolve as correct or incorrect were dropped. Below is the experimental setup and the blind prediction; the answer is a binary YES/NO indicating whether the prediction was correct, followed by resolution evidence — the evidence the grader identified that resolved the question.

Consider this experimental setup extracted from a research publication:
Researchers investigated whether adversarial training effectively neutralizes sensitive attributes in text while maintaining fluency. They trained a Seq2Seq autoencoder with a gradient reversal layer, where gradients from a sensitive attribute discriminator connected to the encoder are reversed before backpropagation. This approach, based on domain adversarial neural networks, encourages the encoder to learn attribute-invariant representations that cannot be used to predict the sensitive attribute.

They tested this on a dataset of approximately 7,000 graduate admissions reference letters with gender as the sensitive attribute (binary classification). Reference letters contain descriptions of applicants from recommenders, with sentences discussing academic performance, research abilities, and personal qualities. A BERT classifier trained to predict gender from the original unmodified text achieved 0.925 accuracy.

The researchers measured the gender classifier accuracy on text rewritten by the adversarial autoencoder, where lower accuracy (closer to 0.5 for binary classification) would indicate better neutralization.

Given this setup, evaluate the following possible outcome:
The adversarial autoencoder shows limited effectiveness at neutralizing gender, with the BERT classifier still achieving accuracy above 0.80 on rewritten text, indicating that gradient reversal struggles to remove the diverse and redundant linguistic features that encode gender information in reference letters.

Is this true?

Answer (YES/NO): YES